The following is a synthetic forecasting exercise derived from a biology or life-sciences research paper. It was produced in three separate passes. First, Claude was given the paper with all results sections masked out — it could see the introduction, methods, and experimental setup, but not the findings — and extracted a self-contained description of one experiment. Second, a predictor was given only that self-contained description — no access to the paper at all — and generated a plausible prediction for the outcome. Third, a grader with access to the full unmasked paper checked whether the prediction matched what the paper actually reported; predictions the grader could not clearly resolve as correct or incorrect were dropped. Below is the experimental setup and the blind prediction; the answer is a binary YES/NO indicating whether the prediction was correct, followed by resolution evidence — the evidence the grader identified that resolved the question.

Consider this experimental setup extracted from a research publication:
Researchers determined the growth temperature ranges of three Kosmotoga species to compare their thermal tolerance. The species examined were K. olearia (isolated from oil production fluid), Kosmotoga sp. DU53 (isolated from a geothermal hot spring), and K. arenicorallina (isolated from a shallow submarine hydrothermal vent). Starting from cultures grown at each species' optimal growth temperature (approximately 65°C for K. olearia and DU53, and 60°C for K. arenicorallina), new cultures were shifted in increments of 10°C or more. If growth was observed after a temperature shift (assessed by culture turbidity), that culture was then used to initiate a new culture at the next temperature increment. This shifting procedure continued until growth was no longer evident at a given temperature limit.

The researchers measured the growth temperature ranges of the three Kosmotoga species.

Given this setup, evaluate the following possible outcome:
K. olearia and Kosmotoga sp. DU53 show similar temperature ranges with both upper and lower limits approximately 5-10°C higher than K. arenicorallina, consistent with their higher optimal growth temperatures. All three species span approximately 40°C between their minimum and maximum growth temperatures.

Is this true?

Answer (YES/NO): NO